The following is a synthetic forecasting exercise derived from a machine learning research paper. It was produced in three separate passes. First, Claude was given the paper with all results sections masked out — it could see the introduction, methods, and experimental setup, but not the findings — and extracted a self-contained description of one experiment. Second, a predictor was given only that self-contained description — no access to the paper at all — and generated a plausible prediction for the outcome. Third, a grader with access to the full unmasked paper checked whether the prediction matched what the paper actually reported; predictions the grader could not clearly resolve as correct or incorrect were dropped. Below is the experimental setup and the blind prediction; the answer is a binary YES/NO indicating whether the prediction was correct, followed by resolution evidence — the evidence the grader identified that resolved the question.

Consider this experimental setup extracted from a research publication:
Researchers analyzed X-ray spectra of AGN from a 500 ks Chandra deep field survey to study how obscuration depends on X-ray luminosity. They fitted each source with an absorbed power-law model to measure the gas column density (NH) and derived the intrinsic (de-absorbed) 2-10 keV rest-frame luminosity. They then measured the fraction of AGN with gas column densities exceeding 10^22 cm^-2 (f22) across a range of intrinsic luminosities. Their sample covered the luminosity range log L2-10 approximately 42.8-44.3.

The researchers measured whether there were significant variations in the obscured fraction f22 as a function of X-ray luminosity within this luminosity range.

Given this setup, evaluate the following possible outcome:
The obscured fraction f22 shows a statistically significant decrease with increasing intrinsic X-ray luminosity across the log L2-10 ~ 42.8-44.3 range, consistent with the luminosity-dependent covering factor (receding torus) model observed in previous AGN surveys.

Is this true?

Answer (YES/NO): NO